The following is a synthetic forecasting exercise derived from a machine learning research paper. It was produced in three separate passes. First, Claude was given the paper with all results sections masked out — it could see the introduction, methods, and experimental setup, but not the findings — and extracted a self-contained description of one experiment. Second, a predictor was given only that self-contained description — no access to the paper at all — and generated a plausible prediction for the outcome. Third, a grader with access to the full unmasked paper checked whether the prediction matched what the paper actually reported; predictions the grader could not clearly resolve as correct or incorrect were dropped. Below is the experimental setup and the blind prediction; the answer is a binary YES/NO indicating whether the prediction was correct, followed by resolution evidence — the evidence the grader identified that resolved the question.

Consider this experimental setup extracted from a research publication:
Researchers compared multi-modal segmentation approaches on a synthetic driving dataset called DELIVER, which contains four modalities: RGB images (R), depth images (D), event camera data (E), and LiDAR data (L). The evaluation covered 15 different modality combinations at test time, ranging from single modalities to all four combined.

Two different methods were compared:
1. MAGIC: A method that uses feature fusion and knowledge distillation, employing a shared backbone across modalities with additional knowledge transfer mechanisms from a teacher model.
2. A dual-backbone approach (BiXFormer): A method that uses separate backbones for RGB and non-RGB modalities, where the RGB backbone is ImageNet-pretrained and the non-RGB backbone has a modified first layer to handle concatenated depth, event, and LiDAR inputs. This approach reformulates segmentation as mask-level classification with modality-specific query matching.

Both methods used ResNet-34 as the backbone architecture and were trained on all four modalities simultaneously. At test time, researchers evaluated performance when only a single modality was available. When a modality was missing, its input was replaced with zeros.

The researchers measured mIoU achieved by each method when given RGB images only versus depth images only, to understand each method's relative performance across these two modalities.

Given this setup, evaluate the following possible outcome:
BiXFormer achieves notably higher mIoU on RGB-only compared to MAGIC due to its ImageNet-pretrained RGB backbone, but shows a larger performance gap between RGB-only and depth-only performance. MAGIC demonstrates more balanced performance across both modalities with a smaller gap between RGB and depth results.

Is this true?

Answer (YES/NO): NO